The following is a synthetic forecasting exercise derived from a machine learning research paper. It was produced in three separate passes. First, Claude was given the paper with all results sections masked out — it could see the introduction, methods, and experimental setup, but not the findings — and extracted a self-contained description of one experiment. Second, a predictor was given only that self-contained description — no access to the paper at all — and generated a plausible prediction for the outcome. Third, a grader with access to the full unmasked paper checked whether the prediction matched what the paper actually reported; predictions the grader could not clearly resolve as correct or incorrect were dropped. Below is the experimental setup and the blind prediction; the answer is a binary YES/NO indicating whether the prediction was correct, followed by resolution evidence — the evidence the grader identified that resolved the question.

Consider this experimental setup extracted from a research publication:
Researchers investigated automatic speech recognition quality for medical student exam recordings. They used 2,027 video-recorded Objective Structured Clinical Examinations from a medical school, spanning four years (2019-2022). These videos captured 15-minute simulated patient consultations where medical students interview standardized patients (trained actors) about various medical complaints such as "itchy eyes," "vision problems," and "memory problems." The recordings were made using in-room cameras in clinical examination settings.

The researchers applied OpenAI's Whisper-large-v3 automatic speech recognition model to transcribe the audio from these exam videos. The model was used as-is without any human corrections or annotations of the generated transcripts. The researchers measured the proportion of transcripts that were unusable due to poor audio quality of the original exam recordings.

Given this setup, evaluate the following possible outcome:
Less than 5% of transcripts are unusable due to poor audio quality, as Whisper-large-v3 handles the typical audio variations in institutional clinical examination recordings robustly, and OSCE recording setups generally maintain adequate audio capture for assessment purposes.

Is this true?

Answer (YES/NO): YES